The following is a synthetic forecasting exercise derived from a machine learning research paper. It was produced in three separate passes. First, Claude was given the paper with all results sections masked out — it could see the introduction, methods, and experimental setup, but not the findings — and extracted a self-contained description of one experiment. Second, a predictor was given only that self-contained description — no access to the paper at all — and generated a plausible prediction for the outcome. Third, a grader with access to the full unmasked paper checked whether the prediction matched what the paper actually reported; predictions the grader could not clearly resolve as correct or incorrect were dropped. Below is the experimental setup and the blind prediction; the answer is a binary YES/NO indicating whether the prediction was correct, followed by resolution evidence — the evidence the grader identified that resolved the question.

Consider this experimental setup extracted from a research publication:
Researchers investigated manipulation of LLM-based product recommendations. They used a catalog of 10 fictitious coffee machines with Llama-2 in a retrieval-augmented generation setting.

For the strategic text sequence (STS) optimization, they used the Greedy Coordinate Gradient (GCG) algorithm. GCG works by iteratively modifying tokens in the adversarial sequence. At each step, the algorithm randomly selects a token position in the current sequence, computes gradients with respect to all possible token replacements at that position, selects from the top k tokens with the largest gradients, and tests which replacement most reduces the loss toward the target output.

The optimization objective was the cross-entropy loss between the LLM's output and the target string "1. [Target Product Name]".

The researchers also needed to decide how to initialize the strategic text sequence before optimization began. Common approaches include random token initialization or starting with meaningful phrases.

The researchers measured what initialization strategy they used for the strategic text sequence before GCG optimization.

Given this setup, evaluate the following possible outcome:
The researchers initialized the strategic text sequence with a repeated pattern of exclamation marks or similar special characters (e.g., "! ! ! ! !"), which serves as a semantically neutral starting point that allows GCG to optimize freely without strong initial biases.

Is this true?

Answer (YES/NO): NO